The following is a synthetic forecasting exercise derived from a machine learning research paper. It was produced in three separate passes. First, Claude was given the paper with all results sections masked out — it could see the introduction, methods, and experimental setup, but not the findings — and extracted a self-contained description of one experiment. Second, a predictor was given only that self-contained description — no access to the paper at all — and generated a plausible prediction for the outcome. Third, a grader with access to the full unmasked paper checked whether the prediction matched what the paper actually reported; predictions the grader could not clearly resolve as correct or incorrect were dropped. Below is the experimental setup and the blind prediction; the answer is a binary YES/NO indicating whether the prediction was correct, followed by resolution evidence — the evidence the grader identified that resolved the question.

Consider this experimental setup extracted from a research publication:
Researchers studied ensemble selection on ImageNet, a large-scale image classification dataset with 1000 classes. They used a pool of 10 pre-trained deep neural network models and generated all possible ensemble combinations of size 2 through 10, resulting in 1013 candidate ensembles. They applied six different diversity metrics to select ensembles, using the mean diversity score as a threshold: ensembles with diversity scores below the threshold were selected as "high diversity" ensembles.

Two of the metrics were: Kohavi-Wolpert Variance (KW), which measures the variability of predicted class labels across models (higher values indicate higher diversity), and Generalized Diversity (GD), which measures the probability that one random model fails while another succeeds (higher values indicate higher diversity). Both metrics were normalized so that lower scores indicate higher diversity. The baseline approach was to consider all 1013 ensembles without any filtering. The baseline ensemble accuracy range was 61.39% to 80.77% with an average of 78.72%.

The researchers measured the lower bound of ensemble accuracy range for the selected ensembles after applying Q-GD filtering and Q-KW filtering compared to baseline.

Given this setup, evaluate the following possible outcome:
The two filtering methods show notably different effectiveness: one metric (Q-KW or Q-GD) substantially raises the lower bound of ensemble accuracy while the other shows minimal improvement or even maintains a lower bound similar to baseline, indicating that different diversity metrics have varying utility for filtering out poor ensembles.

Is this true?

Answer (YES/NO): NO